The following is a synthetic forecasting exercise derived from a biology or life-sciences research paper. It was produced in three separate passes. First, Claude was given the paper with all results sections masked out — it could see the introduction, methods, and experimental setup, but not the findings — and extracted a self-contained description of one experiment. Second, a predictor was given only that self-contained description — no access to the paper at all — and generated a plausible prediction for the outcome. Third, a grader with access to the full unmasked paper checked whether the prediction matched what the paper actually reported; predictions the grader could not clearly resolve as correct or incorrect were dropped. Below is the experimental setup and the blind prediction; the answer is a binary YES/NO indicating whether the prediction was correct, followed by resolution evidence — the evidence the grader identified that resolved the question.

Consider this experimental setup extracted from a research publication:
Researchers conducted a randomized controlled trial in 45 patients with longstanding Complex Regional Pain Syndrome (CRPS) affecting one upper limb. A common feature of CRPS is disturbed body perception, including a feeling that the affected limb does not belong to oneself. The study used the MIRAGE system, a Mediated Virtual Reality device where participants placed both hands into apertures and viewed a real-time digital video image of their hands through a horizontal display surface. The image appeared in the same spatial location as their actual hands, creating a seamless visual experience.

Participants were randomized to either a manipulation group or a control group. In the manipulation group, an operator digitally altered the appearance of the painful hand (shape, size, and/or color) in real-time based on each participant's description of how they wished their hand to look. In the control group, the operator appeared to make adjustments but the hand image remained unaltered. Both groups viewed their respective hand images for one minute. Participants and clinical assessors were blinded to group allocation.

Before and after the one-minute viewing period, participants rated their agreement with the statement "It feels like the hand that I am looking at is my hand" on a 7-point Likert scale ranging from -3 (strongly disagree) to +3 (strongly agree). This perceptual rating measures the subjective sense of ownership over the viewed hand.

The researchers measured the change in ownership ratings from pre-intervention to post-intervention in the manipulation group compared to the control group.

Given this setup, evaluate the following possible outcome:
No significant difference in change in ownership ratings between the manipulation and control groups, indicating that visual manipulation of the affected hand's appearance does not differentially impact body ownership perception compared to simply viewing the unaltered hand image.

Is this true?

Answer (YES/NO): YES